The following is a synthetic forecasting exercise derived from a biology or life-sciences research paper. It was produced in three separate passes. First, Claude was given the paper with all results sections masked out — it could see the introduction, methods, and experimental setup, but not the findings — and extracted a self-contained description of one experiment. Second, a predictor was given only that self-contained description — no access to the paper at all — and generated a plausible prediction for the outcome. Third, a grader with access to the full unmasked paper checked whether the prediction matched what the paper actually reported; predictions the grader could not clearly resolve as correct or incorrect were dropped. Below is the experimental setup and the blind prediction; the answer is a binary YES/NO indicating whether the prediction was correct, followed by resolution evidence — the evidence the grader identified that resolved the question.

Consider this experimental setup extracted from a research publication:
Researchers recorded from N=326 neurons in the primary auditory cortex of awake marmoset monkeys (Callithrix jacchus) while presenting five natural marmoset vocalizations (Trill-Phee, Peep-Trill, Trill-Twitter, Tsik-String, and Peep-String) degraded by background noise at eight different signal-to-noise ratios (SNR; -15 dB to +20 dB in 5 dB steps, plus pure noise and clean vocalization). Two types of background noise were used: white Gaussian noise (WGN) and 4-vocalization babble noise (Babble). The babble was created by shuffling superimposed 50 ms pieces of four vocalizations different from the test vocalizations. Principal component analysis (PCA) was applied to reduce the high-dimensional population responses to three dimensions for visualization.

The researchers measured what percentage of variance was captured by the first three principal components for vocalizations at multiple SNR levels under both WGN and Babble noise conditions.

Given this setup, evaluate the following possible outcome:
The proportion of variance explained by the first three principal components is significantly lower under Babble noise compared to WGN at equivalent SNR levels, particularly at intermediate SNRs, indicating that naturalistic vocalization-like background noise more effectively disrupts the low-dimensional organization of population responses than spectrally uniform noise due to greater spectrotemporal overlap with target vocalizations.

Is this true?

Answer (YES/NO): NO